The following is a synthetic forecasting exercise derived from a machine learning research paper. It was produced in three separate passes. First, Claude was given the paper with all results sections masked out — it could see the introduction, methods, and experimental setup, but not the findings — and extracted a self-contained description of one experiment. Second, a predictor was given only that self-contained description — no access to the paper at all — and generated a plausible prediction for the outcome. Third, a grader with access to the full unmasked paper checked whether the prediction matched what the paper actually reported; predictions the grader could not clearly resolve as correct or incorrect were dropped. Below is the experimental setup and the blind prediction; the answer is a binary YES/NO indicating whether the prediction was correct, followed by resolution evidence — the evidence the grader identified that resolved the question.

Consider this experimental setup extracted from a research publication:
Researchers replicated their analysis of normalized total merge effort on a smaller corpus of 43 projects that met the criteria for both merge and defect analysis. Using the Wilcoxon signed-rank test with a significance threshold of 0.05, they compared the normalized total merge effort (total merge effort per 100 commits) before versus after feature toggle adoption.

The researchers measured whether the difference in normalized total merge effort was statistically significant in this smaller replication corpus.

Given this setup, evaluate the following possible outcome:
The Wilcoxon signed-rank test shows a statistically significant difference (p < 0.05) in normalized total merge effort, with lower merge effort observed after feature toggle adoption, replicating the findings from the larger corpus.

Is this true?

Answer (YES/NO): NO